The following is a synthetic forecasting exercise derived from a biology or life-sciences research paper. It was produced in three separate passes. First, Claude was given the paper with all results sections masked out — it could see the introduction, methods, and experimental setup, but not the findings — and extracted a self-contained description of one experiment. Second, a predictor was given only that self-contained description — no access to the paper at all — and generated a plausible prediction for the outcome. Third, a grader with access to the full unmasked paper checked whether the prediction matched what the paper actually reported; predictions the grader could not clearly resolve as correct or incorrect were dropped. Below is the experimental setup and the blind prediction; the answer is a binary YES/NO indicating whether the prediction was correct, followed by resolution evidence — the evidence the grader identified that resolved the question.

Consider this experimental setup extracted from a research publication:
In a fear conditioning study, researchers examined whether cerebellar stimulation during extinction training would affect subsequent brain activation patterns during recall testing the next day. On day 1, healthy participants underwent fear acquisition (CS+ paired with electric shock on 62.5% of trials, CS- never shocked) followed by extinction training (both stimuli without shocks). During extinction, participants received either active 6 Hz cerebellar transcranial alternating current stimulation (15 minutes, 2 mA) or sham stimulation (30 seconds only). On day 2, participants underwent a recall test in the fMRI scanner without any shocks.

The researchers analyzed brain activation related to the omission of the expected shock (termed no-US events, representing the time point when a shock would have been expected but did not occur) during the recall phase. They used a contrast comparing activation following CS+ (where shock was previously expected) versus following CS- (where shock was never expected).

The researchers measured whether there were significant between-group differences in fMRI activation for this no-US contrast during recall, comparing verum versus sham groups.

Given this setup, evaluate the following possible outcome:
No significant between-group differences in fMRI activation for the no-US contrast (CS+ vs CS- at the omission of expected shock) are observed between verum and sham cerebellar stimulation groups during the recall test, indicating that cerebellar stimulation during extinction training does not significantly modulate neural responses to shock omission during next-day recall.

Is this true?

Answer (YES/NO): NO